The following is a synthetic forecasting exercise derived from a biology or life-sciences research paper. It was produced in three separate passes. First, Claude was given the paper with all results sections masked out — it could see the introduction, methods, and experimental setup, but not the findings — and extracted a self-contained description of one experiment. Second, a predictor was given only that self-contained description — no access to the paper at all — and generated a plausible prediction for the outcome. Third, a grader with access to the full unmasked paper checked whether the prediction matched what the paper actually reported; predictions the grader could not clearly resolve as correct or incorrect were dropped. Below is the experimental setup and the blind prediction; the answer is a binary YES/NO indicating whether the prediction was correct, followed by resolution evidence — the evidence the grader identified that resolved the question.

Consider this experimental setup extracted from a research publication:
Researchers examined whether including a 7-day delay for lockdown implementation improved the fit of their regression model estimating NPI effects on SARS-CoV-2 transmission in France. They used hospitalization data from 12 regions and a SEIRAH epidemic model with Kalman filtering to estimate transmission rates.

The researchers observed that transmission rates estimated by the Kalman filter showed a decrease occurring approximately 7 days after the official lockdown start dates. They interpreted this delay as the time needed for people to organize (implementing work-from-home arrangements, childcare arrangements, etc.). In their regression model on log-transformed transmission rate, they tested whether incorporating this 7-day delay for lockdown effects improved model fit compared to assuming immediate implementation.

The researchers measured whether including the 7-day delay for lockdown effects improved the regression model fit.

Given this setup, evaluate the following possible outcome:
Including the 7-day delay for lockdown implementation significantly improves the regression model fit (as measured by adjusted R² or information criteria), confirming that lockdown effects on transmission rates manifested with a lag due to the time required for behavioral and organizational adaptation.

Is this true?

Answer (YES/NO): YES